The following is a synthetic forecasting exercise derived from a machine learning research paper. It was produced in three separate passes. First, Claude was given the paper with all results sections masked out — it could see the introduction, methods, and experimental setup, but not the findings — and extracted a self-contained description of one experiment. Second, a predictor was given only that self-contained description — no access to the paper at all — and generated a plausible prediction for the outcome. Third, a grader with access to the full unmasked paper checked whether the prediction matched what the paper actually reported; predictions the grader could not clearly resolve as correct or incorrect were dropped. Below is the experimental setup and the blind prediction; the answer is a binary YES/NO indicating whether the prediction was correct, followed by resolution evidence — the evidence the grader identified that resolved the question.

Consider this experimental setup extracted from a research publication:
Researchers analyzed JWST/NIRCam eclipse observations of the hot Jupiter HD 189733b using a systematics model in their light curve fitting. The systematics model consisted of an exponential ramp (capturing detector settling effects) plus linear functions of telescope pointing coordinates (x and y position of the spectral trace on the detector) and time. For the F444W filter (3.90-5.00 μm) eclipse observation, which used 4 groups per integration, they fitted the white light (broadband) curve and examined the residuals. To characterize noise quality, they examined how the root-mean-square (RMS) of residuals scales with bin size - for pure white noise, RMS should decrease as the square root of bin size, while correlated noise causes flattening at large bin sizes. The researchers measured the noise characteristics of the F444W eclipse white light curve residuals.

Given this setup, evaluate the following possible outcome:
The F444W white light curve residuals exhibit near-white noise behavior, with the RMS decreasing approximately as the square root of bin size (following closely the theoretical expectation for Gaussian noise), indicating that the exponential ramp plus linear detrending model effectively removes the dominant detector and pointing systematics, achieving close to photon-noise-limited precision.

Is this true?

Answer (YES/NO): YES